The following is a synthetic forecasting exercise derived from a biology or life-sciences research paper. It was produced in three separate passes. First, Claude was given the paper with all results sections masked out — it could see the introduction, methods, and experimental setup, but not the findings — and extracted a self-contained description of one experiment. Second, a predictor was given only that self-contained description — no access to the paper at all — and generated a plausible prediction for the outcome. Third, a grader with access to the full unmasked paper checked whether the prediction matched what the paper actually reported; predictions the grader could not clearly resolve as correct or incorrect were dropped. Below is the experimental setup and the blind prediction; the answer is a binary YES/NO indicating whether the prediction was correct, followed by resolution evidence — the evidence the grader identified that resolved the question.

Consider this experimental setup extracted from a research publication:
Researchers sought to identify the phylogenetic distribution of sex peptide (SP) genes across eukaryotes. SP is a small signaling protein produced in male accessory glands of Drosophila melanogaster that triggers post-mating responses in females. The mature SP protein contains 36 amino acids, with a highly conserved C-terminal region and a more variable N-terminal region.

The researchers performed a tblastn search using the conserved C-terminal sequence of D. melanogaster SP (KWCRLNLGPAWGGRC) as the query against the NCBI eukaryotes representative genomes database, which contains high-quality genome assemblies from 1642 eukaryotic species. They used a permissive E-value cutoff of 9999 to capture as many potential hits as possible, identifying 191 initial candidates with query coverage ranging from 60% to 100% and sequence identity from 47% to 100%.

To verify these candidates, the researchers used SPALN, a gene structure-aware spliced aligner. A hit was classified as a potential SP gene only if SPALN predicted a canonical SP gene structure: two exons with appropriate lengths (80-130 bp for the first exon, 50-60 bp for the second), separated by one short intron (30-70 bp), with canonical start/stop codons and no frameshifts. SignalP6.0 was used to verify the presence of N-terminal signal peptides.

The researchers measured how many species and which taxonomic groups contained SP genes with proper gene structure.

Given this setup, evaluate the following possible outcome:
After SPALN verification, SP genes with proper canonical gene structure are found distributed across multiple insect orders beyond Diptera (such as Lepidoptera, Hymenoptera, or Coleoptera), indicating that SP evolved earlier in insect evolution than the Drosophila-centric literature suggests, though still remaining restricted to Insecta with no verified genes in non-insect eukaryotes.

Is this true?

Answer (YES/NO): NO